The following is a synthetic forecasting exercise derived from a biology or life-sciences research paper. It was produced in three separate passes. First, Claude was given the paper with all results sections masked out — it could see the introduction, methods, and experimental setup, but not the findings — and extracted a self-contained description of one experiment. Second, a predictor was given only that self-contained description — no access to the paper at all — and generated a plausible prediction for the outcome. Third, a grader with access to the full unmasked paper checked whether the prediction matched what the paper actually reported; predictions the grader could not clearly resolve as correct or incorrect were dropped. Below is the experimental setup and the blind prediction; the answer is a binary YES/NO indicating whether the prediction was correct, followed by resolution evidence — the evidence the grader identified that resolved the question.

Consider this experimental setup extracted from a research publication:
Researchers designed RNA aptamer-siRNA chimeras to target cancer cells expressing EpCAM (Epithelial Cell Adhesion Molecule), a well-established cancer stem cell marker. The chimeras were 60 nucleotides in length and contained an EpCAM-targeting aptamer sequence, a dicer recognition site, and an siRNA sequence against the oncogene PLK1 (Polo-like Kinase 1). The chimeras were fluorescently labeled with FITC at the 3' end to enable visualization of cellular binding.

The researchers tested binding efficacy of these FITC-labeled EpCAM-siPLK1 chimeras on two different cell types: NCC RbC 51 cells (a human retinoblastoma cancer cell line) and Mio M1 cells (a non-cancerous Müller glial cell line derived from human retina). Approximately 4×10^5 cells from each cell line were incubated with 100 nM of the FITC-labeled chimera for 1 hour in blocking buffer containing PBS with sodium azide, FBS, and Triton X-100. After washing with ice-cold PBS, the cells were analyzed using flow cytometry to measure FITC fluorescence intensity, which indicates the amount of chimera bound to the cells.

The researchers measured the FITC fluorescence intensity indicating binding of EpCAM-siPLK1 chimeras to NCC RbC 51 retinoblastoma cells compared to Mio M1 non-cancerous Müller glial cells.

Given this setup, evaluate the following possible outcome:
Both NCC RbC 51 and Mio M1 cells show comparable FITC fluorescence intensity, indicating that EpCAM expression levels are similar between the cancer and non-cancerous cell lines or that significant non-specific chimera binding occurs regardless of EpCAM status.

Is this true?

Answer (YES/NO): NO